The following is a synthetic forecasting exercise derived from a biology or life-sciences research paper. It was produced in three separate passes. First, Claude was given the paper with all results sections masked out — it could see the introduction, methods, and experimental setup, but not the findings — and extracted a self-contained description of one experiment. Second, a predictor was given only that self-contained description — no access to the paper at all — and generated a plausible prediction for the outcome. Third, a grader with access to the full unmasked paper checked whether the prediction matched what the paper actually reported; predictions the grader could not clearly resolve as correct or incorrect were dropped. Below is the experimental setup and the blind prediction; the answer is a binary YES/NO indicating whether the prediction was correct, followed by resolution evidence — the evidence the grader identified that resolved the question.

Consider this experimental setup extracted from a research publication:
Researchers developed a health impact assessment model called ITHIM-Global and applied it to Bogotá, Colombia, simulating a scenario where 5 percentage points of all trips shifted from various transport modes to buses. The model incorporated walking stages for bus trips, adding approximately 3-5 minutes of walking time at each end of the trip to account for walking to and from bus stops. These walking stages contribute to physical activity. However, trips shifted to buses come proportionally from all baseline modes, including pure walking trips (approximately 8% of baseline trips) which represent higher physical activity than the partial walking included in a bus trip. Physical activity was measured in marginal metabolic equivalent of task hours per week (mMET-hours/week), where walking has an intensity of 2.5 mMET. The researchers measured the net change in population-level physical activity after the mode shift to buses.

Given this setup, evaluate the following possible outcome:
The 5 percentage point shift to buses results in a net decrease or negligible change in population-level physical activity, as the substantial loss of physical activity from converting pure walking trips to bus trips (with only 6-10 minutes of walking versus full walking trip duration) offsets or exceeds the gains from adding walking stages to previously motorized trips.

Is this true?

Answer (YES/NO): NO